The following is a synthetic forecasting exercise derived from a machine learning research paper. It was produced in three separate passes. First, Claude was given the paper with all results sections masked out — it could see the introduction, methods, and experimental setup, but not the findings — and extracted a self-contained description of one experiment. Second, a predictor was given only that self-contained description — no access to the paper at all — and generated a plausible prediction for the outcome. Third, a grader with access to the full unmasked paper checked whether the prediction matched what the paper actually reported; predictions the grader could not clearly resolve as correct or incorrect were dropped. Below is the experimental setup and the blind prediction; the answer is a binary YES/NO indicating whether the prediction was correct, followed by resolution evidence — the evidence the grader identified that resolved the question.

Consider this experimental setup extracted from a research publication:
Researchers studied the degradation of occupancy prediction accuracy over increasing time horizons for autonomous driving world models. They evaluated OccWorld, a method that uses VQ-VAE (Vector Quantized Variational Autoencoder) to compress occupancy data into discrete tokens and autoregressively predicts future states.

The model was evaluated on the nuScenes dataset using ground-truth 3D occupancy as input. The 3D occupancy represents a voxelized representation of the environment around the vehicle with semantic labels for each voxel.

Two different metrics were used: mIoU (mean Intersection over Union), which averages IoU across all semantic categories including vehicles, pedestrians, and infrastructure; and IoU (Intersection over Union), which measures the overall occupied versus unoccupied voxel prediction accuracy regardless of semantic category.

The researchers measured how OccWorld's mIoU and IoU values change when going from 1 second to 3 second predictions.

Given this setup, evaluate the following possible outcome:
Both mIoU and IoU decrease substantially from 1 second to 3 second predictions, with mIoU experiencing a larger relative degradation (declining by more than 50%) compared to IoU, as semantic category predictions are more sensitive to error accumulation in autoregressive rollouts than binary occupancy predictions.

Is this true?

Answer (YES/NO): YES